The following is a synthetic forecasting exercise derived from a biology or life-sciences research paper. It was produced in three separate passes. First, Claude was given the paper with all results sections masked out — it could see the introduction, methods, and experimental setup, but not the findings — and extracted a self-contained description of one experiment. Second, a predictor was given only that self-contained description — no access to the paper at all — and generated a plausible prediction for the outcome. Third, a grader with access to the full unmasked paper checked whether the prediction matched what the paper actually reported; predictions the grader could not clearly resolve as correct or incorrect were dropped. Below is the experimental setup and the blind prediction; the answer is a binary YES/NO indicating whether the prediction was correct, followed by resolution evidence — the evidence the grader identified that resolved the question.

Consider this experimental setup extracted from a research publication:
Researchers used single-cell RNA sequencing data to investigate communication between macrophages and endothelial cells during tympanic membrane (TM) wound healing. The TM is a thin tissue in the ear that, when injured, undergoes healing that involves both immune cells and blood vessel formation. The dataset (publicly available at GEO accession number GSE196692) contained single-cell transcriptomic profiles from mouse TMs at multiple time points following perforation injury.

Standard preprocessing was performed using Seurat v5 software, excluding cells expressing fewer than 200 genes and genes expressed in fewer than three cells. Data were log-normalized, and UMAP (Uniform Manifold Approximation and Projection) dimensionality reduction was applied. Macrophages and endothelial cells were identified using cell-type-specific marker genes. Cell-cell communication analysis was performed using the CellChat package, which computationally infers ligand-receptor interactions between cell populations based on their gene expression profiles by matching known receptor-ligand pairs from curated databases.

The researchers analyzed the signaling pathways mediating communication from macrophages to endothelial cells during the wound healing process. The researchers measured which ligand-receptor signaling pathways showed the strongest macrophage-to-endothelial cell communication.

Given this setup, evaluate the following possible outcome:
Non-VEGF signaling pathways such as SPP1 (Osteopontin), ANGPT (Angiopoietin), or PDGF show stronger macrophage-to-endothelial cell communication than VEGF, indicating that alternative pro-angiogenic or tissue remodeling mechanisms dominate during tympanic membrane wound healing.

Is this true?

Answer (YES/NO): YES